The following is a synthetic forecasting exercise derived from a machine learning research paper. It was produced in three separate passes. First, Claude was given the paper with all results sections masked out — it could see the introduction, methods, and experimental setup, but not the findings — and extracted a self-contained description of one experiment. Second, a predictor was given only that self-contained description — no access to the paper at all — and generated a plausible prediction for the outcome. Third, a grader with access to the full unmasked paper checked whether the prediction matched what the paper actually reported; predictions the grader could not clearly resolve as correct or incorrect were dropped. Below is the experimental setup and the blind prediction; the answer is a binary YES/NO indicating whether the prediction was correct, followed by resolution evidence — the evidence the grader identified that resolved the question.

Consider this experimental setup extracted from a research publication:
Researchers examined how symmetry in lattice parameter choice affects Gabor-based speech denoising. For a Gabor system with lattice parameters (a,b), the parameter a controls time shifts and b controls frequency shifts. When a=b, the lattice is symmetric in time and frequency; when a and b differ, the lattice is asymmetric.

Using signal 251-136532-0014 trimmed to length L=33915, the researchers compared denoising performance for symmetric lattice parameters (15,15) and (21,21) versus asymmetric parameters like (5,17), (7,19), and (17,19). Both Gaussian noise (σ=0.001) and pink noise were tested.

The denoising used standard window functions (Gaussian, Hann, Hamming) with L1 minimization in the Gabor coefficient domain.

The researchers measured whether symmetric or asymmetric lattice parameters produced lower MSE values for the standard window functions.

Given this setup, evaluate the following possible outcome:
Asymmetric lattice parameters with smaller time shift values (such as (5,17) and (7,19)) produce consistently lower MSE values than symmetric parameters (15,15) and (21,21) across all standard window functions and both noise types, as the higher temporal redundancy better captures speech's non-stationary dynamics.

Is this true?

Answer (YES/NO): NO